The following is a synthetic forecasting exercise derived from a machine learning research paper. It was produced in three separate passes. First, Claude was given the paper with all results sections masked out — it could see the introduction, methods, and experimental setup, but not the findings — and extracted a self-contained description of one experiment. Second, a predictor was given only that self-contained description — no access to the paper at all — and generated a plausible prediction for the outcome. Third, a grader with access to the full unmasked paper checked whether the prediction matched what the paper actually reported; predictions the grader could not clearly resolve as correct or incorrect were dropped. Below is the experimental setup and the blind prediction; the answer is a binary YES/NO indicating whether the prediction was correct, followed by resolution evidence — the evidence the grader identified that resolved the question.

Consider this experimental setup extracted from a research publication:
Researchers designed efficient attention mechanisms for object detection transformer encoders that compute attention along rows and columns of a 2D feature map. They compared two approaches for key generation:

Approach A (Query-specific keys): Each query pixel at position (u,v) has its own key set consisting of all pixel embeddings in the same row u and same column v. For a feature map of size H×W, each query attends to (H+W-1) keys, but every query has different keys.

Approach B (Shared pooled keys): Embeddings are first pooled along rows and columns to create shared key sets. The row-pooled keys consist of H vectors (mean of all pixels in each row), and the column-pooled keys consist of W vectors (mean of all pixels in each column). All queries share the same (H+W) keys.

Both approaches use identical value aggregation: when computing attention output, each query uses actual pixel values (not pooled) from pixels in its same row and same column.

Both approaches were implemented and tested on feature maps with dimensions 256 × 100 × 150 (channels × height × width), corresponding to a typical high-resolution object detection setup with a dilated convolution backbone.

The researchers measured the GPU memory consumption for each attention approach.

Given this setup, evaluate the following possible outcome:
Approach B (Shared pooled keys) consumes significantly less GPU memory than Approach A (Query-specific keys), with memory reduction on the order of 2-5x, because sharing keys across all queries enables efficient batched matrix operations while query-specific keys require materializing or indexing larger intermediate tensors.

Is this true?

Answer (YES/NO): NO